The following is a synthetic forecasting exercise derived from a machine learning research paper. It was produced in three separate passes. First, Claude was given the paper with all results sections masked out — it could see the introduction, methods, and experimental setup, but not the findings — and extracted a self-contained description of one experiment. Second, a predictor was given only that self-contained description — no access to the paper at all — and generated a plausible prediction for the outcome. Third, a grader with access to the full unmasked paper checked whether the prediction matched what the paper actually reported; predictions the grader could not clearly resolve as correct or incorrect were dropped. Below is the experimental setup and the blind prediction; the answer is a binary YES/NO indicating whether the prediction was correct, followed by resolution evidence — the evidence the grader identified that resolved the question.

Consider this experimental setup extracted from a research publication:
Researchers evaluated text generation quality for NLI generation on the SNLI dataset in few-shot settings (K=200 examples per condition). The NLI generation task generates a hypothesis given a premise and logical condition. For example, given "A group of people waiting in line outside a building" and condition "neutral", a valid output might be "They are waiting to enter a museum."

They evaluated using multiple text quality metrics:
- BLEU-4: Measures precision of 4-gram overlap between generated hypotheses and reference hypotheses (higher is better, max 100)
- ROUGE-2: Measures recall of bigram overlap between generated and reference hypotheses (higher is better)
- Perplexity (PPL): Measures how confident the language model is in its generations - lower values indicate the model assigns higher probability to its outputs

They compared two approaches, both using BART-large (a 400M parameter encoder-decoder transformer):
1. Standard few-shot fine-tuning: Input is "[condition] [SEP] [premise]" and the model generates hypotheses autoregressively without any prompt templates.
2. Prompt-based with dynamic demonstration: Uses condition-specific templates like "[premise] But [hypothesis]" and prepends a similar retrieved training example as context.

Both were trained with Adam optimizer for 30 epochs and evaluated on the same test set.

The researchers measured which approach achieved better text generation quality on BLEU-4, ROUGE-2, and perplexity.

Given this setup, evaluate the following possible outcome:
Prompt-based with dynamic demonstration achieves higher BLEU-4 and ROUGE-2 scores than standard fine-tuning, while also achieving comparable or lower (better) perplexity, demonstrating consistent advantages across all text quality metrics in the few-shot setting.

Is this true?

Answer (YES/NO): NO